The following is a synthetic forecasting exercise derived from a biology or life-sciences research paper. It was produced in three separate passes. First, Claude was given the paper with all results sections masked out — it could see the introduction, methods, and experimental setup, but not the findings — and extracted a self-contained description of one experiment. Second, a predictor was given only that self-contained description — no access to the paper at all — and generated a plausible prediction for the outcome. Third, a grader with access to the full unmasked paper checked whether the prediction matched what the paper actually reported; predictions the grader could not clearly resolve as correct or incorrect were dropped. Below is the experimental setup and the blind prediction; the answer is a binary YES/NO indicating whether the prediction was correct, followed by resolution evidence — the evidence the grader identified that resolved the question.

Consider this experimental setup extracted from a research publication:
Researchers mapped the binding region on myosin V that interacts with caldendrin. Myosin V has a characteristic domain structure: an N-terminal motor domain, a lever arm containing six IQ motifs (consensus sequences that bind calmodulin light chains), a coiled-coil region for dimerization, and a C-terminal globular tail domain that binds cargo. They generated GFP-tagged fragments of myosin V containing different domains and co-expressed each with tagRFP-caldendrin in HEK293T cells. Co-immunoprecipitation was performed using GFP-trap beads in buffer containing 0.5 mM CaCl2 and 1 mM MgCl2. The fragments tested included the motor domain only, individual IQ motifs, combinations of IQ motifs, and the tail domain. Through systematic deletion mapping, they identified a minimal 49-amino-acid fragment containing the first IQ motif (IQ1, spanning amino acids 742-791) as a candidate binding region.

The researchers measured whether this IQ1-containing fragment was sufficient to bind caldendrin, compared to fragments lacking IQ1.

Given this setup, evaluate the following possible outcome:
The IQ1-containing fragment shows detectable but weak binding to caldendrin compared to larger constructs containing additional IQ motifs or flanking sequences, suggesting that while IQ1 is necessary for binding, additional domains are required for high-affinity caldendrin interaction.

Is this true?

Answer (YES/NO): NO